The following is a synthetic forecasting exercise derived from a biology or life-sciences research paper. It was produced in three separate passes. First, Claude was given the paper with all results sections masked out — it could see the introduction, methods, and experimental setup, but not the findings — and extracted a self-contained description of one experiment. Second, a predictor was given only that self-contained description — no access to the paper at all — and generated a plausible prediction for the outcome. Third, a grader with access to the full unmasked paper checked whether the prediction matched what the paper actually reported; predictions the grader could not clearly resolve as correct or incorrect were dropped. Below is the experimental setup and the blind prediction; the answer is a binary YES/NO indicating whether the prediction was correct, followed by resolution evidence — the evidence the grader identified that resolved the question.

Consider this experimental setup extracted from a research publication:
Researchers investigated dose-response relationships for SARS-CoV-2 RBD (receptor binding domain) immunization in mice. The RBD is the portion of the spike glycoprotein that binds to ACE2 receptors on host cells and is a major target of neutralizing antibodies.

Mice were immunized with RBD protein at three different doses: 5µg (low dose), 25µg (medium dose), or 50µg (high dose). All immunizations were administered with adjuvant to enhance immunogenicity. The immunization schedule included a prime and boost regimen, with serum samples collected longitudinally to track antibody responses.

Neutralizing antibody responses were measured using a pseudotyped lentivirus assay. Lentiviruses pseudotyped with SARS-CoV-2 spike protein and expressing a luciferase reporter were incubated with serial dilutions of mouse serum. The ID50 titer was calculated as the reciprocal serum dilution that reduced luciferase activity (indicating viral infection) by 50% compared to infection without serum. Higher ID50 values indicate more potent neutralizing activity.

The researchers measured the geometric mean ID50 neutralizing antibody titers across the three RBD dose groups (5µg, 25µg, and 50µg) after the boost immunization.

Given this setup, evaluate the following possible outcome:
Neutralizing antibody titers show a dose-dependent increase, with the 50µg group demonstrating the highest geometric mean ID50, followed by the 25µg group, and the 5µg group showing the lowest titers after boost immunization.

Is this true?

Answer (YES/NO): NO